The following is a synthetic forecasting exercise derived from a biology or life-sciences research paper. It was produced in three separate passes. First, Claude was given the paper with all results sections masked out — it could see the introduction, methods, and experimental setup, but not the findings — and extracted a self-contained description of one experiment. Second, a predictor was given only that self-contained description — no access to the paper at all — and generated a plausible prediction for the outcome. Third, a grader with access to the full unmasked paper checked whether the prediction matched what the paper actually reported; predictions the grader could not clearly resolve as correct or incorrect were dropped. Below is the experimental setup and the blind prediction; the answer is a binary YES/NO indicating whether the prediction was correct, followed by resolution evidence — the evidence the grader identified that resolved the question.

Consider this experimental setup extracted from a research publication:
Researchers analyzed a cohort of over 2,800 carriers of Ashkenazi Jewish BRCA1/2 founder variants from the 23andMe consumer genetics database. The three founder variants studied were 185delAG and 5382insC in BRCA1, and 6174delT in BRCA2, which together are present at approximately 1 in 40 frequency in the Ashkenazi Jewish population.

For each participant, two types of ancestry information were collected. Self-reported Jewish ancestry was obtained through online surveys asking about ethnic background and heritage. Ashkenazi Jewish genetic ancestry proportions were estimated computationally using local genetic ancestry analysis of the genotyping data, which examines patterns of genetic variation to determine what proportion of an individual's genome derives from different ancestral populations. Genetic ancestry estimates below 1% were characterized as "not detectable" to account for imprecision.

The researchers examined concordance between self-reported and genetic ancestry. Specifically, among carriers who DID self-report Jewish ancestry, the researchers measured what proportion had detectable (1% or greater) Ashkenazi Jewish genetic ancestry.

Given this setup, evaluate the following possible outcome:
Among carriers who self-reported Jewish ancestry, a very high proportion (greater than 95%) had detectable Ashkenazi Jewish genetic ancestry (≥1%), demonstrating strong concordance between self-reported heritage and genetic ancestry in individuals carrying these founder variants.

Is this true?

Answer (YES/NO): YES